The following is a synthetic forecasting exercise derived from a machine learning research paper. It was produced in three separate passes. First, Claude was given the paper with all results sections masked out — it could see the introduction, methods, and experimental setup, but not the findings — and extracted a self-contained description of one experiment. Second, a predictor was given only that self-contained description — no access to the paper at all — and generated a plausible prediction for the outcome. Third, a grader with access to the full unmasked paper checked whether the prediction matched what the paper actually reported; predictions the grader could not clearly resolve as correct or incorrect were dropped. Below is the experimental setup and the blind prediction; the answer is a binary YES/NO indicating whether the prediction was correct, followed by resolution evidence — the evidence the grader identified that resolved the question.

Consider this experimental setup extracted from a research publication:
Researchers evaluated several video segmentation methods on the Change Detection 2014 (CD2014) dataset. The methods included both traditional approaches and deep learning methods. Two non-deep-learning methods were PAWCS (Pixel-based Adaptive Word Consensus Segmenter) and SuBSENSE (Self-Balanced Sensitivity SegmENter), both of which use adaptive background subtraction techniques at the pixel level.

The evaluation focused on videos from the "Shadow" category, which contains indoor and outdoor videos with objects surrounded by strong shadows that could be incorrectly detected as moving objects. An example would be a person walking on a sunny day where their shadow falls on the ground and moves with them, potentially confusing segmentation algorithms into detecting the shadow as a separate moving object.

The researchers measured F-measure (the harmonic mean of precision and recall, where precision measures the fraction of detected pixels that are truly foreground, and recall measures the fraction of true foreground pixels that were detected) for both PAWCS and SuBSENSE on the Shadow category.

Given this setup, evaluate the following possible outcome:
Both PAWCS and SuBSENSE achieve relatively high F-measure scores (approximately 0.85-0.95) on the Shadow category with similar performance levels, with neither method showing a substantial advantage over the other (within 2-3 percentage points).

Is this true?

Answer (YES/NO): YES